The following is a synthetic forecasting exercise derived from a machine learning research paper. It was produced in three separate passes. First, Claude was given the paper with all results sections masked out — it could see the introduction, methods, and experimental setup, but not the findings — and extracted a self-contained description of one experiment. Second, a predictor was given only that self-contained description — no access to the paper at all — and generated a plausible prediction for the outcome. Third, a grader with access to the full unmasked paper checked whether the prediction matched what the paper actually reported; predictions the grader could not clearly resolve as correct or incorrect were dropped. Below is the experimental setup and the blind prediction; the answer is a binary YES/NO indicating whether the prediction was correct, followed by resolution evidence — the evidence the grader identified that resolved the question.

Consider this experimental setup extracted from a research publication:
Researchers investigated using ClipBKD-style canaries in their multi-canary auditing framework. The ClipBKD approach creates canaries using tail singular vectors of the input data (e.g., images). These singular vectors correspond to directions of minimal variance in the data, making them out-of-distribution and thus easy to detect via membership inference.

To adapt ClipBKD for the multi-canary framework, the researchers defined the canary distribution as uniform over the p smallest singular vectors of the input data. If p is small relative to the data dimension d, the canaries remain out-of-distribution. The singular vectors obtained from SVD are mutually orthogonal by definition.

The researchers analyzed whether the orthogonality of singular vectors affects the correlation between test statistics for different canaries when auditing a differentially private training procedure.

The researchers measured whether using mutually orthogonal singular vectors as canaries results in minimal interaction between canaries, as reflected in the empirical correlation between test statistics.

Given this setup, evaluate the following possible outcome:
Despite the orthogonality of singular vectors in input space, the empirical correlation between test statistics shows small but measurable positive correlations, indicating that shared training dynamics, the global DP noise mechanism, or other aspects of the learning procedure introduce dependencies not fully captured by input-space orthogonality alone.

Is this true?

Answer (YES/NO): NO